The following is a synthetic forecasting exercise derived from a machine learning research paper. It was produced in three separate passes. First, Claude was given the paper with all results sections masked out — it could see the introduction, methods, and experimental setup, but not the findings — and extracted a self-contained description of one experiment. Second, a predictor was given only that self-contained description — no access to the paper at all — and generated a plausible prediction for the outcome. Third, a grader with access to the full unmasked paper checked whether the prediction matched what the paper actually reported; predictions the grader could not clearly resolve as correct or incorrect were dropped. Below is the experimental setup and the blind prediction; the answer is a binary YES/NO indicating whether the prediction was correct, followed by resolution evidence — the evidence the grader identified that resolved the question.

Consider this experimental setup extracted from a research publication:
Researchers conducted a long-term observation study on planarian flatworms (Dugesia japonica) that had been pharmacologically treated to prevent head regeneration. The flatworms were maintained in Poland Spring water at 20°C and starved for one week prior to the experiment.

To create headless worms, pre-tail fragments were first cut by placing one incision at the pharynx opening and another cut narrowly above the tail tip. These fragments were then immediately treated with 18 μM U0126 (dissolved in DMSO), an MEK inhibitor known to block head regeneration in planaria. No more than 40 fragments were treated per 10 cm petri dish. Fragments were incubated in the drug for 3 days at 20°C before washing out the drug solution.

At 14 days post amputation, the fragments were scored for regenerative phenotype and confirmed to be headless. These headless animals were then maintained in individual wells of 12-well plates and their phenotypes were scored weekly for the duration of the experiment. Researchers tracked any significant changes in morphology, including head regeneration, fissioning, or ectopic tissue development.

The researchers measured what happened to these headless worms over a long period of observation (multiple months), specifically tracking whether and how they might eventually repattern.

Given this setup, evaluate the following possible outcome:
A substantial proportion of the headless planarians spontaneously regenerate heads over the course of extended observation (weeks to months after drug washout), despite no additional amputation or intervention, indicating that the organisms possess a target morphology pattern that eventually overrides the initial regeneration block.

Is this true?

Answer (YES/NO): YES